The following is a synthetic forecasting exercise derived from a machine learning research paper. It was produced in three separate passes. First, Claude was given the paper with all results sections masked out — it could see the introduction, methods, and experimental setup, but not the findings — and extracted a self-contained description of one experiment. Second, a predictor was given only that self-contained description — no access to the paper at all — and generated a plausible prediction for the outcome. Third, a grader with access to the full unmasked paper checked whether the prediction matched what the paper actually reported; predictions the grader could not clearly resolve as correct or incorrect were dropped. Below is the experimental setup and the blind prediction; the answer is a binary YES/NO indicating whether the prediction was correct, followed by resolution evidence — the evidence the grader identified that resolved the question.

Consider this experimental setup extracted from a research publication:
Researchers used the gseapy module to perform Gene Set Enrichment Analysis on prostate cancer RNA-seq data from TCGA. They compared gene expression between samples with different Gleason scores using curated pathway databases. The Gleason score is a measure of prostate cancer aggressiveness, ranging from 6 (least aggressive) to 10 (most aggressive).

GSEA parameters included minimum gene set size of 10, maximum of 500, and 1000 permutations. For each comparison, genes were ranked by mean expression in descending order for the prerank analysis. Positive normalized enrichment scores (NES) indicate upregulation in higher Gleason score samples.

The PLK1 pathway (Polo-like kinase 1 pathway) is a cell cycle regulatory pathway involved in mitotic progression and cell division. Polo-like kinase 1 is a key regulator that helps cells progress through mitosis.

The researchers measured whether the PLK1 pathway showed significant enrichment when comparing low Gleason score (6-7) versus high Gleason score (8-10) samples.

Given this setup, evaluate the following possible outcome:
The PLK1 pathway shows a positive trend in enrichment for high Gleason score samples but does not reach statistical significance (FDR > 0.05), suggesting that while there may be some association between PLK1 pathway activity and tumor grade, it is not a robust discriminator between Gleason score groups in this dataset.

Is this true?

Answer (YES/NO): NO